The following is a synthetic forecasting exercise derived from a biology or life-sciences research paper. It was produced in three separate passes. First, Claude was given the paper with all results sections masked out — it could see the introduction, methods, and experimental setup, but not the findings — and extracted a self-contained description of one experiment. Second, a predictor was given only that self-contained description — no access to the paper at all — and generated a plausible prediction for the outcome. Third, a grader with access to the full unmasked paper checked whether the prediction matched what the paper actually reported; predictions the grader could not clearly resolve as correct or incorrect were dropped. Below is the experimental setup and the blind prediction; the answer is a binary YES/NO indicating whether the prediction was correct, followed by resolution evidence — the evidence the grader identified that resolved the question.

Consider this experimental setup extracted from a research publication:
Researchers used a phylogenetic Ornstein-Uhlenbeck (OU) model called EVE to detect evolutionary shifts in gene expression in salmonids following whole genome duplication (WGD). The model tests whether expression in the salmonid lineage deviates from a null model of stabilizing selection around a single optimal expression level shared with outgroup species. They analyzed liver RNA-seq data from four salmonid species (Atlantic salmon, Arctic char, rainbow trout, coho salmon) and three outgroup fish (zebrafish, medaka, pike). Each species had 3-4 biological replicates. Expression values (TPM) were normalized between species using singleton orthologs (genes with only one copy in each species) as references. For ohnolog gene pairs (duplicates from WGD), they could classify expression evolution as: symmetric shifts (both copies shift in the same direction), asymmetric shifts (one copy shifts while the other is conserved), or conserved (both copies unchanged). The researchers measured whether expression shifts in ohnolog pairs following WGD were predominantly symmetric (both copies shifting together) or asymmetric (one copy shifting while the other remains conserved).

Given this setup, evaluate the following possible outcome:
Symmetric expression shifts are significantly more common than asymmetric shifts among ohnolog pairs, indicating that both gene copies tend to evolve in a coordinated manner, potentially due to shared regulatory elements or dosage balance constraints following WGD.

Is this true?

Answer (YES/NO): NO